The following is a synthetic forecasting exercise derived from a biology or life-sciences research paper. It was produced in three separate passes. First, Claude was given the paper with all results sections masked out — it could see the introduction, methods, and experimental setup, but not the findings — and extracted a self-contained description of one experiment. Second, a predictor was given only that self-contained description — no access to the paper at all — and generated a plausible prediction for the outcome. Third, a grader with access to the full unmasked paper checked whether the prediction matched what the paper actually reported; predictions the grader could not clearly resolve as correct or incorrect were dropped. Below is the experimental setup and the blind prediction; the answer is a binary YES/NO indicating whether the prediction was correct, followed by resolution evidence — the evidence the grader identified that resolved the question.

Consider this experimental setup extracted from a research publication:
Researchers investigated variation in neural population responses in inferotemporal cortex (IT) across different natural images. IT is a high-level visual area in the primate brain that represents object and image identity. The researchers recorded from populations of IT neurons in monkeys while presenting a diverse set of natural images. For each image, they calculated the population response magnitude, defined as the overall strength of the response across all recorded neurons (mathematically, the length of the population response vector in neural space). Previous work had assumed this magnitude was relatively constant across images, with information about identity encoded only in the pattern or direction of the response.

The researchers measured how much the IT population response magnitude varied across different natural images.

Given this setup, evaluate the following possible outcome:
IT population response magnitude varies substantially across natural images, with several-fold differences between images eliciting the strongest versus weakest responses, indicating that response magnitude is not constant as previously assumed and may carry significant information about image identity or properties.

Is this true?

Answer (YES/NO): NO